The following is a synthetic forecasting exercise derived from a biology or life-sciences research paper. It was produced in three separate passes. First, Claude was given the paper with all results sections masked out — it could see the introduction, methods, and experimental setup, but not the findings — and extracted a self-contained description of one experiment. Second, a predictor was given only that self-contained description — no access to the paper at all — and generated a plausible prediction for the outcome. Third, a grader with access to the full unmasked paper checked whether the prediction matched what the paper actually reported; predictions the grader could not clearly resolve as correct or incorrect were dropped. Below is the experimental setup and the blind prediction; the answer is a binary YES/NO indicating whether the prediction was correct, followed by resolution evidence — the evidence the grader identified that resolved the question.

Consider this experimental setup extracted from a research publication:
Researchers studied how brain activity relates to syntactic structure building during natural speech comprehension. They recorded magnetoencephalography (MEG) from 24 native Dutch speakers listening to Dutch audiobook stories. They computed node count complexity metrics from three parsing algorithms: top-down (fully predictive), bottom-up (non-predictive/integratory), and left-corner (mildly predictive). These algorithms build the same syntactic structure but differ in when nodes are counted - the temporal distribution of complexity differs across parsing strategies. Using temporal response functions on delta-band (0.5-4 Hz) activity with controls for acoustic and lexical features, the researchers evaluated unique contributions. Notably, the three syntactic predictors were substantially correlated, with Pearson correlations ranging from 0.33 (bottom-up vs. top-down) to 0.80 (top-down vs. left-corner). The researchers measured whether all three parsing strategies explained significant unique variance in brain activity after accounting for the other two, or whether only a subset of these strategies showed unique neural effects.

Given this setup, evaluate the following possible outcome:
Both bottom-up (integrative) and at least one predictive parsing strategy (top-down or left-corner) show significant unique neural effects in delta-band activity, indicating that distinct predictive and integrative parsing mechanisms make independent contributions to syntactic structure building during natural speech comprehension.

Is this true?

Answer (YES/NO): YES